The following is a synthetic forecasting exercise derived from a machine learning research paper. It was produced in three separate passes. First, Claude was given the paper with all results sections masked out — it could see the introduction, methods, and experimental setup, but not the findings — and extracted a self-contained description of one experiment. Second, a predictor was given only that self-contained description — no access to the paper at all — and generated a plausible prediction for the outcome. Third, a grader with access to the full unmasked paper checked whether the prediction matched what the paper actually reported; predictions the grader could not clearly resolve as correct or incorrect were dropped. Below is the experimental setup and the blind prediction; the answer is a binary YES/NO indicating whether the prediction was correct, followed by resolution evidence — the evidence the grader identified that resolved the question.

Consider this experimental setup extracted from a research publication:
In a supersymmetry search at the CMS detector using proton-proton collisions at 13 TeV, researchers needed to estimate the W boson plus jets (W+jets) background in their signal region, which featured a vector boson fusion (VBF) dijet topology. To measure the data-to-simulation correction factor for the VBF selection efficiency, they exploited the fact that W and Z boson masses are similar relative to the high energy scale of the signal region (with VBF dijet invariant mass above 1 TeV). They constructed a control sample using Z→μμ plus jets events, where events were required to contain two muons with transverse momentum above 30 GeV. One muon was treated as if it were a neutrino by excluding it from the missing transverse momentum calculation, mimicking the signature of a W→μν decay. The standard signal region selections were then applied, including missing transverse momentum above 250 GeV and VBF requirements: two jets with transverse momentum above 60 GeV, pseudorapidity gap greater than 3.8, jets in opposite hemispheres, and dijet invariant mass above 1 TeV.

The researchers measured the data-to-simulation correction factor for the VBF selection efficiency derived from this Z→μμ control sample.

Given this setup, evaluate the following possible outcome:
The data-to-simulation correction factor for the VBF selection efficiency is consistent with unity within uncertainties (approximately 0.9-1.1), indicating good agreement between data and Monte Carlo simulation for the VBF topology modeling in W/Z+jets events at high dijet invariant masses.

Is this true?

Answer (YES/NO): NO